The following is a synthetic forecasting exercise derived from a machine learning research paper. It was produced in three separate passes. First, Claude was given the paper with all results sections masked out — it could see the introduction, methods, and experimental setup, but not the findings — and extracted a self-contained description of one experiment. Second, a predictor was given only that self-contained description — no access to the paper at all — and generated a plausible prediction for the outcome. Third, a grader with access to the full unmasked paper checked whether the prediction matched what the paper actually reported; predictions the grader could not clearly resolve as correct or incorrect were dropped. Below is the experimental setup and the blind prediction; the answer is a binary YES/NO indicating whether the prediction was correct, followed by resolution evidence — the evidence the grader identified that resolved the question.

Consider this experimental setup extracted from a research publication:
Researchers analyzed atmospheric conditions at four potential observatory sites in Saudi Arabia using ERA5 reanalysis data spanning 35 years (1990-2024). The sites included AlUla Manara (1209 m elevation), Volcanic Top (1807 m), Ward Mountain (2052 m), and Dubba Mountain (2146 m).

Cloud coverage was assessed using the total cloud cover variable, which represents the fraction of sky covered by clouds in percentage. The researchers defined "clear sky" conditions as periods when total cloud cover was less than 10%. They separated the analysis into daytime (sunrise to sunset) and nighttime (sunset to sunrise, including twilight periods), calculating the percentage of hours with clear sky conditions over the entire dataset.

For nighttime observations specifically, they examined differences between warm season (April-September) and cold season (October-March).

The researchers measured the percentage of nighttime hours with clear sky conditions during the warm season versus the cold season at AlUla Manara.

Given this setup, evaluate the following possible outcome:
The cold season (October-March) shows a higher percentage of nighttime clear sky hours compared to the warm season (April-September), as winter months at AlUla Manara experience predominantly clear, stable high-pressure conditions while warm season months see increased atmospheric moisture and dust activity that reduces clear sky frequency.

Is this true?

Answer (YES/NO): NO